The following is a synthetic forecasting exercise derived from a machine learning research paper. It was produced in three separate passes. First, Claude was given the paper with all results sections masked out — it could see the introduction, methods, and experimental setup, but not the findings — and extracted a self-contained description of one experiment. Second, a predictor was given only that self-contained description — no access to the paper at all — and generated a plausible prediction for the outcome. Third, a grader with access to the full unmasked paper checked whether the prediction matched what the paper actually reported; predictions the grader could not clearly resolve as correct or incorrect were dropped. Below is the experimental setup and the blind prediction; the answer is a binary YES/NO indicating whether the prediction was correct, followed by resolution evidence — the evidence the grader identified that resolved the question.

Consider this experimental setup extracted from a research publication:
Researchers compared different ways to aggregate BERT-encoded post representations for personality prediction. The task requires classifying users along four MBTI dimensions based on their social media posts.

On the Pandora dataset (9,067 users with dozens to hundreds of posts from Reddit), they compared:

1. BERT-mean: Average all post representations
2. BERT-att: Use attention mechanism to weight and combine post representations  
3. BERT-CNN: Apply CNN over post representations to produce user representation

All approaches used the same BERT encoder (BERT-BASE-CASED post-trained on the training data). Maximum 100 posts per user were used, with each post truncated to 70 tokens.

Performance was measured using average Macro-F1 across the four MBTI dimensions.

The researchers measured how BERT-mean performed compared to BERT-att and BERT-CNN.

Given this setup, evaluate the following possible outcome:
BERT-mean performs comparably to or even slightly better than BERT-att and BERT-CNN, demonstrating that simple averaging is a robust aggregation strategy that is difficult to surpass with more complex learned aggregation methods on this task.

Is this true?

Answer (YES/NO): NO